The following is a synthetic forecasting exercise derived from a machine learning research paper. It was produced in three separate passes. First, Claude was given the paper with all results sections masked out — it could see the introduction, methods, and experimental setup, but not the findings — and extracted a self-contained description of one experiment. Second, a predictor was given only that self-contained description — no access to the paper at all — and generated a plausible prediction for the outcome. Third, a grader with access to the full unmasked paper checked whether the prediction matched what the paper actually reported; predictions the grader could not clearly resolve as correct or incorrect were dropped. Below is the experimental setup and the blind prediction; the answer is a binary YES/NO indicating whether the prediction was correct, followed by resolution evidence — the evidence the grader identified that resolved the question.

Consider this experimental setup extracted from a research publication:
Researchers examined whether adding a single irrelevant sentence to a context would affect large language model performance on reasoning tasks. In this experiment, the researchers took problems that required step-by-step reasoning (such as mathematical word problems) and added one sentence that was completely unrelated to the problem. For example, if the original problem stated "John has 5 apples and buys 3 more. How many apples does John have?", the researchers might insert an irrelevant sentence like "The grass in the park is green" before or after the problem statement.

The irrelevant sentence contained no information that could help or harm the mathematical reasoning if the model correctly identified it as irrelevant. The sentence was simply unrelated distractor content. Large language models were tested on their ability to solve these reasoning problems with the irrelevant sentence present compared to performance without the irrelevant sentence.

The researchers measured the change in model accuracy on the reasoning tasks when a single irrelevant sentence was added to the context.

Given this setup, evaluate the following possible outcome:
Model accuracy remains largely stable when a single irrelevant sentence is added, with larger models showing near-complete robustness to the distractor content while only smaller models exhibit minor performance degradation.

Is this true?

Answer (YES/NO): NO